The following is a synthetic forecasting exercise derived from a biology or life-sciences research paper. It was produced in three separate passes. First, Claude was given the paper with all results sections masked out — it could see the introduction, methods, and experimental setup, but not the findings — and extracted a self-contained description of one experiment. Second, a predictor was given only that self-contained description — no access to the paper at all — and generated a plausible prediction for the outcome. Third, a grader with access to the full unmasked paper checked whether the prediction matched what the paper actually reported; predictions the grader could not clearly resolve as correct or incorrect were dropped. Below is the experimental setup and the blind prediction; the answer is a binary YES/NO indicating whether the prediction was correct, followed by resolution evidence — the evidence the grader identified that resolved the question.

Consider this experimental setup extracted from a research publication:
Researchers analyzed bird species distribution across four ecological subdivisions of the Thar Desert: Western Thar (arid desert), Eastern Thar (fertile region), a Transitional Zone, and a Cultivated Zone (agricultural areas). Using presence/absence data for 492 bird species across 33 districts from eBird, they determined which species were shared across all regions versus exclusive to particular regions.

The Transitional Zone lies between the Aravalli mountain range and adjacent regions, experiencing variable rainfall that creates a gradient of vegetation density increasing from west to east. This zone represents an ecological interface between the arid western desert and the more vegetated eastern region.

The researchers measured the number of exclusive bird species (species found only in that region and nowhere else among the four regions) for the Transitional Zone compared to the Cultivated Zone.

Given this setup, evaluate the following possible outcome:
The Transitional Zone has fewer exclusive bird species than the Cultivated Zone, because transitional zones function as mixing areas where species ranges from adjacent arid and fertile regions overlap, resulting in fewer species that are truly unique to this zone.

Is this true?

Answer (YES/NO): NO